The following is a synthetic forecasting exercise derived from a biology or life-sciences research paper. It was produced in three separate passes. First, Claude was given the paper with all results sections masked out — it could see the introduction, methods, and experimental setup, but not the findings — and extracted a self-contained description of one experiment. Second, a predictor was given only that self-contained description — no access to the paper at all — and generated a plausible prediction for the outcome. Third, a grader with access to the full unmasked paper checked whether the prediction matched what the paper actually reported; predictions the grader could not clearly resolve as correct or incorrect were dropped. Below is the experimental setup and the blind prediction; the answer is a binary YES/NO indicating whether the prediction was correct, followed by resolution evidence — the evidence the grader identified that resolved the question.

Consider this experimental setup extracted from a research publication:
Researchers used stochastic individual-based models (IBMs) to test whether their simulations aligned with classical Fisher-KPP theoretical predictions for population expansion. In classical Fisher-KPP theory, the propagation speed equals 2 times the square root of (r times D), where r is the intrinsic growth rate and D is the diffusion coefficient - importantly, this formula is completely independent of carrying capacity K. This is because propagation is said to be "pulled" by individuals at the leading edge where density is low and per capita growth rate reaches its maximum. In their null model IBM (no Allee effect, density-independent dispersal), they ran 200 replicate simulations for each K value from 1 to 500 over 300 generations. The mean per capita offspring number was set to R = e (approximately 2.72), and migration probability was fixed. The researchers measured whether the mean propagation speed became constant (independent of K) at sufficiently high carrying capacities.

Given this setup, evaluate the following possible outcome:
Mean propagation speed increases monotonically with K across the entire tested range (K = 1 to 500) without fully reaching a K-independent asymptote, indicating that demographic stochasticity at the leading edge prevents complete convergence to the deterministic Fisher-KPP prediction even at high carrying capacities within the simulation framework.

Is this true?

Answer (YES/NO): NO